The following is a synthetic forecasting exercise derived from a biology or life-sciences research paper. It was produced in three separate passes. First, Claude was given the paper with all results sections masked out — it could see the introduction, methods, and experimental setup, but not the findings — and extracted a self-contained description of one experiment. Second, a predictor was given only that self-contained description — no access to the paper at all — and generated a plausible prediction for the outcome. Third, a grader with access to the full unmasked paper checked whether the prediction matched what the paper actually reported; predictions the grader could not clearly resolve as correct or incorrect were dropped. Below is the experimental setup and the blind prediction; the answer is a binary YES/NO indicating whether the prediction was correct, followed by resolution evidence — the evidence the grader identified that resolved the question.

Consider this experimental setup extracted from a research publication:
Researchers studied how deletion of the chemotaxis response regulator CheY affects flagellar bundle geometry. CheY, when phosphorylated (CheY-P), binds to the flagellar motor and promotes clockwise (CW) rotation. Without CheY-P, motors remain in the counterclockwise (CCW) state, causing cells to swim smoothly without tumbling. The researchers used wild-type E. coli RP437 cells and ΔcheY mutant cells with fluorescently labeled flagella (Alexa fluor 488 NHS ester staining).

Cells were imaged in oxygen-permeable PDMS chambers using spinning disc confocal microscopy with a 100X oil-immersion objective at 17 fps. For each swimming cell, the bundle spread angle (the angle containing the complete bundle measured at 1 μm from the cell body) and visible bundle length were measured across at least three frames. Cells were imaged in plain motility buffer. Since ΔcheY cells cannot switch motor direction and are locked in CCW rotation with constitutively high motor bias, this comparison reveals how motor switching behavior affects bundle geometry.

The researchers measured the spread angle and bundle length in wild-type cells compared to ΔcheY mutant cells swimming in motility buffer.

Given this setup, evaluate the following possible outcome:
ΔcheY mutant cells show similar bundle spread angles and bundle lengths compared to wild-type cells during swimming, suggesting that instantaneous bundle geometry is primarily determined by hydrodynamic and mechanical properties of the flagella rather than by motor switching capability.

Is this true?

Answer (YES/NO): NO